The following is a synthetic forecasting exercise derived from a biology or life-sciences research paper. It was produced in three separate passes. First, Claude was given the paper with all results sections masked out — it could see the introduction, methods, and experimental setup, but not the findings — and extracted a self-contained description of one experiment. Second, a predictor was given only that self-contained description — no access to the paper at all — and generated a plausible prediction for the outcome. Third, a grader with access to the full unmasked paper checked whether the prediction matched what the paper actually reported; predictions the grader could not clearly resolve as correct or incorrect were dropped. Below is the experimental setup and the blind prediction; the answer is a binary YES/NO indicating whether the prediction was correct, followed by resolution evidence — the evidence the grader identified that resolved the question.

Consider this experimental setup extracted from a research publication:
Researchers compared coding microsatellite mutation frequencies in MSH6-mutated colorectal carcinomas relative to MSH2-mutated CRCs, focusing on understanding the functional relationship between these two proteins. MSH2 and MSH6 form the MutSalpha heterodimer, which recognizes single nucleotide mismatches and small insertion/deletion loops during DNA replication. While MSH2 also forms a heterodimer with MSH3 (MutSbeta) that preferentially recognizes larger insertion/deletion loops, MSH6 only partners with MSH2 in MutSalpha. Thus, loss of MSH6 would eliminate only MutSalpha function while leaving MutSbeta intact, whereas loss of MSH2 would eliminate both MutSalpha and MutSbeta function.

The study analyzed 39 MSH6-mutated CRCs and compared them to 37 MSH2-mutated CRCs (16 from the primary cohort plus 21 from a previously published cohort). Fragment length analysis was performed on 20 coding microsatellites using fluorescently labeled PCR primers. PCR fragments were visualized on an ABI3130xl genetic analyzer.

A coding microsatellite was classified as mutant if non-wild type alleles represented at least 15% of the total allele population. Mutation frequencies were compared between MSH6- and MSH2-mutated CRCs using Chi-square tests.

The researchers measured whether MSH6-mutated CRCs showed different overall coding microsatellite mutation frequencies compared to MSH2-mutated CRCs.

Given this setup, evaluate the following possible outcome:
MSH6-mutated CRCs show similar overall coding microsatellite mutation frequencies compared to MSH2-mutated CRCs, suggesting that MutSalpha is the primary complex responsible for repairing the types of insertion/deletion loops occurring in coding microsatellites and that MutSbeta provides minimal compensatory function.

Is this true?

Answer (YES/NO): NO